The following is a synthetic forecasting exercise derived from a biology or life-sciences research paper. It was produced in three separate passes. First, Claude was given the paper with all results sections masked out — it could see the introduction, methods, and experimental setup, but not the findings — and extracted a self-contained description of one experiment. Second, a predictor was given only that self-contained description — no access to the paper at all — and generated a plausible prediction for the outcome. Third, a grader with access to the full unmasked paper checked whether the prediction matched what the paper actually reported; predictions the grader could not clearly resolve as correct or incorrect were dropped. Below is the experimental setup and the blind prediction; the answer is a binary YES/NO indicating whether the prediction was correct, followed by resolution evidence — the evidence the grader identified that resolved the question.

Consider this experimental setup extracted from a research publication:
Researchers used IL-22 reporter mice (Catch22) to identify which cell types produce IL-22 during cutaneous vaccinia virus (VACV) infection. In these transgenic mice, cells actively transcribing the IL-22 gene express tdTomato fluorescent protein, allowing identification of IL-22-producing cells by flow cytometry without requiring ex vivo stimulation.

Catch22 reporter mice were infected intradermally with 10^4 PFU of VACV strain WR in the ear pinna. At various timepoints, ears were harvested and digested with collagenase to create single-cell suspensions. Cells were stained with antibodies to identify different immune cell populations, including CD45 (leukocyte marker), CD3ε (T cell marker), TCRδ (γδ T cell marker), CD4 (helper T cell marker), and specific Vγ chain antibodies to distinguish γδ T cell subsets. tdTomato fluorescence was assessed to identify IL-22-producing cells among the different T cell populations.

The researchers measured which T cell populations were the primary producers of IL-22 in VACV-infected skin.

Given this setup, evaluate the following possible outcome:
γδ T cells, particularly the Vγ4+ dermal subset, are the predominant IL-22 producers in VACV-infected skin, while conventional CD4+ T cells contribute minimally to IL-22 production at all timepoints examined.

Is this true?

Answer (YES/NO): NO